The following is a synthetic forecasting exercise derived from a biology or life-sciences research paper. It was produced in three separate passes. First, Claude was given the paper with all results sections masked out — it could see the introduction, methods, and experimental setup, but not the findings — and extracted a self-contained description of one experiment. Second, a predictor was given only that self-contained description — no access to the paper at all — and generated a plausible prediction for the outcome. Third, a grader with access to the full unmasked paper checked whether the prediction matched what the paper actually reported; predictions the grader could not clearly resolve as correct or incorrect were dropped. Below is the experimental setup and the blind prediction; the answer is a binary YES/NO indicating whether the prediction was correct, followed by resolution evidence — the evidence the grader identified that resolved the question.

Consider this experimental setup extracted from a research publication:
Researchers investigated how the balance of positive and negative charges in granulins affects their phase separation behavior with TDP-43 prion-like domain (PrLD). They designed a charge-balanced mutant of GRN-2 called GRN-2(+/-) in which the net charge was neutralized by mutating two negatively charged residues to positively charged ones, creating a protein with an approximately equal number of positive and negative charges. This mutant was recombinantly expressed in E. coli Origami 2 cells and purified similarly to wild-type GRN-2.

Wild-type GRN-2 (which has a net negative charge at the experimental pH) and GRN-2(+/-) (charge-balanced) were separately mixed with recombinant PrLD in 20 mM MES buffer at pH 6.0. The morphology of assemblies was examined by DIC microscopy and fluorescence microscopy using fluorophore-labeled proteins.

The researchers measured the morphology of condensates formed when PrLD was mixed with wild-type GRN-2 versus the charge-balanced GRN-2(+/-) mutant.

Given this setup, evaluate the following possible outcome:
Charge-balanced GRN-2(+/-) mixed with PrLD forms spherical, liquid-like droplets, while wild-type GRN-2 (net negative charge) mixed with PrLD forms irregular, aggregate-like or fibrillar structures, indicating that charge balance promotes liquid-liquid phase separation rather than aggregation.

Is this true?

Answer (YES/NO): NO